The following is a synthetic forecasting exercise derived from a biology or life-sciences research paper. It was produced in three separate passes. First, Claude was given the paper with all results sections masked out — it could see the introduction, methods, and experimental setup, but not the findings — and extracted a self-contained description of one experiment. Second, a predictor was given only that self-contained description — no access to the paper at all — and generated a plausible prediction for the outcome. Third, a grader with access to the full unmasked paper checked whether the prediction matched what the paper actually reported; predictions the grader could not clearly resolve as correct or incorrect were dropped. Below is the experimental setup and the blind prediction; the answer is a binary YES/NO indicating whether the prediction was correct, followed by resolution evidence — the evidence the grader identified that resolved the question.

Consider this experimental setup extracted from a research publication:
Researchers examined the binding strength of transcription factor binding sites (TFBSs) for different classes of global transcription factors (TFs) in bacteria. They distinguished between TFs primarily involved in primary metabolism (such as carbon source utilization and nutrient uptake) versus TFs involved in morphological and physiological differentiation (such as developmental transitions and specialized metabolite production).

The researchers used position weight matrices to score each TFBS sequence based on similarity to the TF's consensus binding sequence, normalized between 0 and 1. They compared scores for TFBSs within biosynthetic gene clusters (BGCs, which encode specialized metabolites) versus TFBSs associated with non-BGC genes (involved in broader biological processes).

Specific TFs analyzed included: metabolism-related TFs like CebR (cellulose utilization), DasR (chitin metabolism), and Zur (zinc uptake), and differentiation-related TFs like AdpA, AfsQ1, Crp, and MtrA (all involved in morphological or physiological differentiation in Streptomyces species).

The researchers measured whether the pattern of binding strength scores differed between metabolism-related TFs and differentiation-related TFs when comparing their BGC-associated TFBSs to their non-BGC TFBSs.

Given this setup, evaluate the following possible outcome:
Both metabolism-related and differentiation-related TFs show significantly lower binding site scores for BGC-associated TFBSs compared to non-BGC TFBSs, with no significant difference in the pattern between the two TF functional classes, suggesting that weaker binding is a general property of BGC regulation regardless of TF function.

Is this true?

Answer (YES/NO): NO